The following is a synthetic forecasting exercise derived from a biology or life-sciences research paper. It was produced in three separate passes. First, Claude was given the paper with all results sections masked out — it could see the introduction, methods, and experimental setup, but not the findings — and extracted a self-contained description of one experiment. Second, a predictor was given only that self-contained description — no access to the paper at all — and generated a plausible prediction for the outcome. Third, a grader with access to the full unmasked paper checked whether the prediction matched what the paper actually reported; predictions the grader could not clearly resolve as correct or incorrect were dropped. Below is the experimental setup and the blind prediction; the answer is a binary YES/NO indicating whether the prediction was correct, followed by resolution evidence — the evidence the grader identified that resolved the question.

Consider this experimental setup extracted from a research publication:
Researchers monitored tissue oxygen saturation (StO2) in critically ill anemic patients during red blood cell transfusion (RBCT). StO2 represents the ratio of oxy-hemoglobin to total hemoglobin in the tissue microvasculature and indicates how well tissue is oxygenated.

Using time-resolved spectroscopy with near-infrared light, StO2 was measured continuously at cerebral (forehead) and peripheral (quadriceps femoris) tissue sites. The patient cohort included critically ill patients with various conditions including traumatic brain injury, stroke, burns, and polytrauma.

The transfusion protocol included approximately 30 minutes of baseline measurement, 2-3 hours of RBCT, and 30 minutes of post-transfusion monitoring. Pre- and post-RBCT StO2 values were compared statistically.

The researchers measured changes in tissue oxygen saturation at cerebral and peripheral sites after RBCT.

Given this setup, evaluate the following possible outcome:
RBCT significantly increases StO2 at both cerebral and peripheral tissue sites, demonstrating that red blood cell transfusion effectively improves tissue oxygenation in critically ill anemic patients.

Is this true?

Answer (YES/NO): YES